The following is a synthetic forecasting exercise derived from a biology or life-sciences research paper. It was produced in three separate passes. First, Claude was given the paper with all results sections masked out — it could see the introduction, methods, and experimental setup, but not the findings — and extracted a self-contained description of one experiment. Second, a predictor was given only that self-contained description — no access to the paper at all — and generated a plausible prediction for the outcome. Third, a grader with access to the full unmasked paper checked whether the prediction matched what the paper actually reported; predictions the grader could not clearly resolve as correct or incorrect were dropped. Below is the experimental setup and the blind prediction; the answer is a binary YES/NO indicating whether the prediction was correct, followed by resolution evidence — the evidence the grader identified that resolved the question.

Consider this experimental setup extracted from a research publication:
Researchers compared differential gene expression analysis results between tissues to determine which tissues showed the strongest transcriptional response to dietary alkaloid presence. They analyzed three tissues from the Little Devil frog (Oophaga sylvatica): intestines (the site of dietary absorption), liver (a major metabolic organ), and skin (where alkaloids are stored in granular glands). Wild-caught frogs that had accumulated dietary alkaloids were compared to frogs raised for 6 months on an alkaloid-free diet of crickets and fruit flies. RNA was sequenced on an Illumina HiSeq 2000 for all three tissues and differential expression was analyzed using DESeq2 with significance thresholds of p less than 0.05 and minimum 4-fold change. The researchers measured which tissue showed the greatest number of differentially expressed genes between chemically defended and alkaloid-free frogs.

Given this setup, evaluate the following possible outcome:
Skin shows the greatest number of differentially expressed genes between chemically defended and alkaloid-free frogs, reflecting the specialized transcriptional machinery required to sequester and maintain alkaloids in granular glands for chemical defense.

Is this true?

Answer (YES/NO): NO